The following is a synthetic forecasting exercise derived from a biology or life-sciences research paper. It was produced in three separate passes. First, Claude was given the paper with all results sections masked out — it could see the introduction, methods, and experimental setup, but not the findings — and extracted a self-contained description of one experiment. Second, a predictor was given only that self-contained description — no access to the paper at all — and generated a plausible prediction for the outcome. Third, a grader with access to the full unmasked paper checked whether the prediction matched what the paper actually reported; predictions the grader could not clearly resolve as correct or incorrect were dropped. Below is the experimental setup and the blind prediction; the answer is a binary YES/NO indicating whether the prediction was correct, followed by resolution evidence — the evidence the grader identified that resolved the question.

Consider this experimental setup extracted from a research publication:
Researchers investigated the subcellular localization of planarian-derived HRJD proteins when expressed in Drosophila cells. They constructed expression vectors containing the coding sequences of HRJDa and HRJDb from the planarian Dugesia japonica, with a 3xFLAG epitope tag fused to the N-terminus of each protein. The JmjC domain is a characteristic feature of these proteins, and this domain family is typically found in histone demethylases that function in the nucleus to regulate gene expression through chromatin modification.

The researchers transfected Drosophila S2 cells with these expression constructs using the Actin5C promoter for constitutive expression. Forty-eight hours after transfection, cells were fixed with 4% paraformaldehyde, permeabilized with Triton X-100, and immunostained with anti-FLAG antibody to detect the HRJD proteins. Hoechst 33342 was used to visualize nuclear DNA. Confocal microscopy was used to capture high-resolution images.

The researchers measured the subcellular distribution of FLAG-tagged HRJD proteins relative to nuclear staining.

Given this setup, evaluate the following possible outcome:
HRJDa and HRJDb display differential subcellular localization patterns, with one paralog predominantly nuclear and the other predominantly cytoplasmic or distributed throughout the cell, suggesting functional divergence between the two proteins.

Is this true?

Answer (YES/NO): NO